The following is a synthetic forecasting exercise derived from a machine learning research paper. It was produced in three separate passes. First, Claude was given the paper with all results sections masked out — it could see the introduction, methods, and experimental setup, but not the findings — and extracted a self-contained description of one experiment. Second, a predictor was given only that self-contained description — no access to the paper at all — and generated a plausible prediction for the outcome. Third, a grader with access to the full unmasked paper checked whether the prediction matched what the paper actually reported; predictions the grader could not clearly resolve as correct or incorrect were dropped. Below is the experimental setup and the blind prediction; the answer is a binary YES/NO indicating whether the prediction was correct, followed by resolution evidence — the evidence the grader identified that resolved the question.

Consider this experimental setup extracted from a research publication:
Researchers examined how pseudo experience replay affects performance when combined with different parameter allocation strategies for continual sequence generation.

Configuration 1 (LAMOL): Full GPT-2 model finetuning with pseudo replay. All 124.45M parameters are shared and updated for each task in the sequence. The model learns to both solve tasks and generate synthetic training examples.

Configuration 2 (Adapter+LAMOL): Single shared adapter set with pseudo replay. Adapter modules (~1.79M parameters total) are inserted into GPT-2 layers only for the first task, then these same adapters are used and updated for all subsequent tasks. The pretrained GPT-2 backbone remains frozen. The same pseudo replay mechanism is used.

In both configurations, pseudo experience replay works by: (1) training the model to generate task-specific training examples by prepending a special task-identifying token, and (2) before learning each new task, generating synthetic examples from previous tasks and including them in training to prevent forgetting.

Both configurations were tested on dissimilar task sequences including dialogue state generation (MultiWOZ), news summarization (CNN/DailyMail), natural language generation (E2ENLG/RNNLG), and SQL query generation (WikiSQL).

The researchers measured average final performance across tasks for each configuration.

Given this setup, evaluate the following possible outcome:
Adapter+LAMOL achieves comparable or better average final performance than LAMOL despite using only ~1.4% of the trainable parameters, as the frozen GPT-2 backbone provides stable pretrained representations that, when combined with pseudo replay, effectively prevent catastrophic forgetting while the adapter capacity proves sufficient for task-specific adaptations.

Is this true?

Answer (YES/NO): NO